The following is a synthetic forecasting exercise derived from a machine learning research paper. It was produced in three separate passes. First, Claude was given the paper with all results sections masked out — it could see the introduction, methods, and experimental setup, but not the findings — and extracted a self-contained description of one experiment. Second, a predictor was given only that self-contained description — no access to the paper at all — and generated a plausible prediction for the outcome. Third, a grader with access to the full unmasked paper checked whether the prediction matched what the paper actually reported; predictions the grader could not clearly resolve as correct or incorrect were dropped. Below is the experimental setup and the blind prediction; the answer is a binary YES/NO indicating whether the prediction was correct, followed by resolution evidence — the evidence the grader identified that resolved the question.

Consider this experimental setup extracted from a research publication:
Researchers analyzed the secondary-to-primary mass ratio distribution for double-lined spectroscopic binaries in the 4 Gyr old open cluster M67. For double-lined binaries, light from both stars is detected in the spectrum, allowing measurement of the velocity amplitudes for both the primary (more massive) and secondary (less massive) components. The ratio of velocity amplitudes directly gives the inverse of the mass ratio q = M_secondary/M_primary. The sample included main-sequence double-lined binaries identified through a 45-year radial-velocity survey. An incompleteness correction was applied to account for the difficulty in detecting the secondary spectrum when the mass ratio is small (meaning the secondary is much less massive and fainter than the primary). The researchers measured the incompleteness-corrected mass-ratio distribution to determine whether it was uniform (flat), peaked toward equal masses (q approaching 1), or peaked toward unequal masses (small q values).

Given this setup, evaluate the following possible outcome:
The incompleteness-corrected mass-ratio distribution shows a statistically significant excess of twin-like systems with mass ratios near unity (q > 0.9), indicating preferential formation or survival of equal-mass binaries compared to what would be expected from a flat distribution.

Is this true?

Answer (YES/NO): NO